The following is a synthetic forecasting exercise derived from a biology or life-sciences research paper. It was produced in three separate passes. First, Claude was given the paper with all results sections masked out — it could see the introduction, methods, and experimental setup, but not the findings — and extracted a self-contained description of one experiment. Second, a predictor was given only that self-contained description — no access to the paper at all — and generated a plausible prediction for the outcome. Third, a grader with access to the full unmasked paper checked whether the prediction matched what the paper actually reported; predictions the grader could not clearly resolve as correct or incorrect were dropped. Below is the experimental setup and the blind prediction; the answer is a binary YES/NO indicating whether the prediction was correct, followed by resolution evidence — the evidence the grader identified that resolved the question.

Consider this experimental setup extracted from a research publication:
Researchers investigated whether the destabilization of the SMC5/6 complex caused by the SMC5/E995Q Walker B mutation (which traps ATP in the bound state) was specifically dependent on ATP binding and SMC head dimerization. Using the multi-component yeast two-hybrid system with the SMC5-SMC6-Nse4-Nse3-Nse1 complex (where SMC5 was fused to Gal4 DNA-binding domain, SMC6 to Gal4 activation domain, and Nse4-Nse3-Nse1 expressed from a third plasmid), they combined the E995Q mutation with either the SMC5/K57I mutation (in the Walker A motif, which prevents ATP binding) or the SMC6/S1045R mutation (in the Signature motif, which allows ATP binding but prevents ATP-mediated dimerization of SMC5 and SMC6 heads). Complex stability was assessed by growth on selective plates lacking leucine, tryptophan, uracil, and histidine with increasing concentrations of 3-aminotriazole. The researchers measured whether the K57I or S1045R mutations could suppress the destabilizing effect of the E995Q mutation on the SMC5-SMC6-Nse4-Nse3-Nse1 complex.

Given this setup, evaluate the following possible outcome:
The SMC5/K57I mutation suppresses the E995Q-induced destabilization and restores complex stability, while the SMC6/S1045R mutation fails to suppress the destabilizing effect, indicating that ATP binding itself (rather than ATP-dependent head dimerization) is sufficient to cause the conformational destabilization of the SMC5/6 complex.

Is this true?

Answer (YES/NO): NO